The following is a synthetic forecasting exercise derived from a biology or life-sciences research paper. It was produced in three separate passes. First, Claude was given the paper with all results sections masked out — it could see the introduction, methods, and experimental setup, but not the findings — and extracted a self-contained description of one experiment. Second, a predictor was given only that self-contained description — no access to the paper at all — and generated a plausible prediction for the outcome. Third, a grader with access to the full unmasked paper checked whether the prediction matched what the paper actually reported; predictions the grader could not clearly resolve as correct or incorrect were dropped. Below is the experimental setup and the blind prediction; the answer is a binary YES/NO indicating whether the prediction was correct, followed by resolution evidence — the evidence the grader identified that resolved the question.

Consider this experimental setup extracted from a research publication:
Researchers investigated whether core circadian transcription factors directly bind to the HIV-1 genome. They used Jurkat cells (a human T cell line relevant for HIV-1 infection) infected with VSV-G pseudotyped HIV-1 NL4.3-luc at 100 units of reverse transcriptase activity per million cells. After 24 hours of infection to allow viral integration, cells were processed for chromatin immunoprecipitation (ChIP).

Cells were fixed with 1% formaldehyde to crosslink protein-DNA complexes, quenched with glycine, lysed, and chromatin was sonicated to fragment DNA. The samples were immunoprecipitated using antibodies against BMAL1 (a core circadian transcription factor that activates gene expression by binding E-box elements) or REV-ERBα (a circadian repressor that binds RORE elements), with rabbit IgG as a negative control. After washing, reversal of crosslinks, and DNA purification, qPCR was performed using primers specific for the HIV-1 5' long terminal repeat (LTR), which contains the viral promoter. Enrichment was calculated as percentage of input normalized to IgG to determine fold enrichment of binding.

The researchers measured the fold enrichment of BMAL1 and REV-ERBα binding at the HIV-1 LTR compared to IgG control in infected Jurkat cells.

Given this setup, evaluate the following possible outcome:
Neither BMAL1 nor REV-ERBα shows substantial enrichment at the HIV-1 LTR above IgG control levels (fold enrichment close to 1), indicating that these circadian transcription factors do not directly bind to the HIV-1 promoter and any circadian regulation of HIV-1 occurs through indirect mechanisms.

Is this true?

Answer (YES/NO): NO